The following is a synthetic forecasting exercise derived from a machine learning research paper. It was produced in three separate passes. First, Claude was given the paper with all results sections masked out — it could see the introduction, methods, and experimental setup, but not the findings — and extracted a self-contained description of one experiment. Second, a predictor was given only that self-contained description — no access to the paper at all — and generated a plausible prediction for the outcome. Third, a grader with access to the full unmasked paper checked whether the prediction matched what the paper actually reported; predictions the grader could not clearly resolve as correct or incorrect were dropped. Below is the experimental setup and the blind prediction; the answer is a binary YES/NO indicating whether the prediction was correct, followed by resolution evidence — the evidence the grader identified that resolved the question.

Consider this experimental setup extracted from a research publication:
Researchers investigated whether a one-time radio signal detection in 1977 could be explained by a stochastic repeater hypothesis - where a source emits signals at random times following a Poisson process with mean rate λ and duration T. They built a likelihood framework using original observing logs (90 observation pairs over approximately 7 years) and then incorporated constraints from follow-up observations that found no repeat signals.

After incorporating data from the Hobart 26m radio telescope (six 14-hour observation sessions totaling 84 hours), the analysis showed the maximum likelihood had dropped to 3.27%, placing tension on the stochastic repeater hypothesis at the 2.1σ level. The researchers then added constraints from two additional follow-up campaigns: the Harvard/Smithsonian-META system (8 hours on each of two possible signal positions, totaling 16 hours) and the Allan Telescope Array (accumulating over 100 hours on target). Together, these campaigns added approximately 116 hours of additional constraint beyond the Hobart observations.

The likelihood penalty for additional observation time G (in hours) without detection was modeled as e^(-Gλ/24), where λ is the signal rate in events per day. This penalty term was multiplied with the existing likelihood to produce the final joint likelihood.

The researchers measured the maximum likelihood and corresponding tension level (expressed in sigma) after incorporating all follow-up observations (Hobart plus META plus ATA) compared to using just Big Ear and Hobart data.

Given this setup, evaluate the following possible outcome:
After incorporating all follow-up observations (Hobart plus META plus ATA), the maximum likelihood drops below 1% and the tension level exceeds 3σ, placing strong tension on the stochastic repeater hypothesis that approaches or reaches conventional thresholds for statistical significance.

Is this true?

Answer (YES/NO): NO